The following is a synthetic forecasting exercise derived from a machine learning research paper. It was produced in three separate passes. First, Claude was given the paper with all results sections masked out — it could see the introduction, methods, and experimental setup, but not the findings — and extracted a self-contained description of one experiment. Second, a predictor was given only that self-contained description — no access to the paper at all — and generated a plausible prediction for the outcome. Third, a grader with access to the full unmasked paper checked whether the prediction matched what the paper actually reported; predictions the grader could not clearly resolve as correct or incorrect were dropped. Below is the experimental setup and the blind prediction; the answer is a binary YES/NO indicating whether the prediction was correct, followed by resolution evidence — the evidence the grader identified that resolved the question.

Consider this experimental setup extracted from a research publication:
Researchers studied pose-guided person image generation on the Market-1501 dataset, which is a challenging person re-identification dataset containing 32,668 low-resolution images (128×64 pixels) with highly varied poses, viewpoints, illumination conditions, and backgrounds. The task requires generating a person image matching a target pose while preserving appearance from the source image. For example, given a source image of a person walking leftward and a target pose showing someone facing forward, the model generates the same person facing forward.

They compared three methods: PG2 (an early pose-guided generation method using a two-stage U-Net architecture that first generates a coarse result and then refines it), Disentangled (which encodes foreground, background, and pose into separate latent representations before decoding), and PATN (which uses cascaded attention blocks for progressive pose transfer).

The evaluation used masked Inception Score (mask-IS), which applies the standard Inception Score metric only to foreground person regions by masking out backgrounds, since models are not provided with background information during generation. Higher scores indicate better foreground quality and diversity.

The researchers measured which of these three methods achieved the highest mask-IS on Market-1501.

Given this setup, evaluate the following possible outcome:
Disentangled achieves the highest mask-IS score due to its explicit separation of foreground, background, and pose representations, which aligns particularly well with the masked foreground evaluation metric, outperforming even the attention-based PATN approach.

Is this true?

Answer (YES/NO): NO